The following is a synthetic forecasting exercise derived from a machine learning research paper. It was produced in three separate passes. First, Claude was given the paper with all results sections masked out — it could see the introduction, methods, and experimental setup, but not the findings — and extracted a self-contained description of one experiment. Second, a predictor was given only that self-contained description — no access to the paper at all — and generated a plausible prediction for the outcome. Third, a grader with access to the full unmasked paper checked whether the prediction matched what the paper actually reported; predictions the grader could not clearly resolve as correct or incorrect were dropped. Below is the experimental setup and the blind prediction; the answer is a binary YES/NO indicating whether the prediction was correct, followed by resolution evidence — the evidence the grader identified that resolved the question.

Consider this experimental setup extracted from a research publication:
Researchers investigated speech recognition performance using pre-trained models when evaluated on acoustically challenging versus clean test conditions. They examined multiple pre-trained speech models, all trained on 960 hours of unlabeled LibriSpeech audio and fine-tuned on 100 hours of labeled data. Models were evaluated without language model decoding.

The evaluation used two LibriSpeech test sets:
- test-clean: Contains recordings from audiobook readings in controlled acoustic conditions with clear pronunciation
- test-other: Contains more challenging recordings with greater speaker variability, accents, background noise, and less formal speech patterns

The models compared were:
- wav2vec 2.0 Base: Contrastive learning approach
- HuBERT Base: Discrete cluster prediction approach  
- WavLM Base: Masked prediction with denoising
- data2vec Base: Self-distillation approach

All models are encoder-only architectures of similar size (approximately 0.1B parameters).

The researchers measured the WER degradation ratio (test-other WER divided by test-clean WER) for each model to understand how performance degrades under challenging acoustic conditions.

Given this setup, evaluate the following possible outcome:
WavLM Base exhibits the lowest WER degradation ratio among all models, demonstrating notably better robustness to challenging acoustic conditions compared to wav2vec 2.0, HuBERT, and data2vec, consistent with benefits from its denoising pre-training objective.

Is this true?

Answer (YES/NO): NO